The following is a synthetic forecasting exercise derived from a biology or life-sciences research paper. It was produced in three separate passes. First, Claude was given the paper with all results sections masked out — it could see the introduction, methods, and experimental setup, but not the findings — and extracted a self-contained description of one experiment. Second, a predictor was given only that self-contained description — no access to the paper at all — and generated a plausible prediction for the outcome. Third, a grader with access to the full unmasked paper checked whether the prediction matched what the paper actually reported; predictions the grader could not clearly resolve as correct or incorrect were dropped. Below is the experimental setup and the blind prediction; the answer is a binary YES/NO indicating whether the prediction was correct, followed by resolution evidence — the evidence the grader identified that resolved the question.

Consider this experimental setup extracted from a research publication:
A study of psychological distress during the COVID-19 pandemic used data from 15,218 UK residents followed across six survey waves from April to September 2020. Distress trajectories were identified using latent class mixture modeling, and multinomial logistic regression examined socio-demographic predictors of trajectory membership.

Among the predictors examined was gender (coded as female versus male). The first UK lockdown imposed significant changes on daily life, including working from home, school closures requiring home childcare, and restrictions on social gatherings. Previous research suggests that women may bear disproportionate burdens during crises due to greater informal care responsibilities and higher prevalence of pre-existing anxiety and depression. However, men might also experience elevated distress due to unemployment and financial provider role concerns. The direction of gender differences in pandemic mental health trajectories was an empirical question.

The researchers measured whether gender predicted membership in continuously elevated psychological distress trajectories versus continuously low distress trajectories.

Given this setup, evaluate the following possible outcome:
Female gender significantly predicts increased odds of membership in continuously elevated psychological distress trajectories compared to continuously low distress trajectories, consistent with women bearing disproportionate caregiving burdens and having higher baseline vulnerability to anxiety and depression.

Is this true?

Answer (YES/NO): YES